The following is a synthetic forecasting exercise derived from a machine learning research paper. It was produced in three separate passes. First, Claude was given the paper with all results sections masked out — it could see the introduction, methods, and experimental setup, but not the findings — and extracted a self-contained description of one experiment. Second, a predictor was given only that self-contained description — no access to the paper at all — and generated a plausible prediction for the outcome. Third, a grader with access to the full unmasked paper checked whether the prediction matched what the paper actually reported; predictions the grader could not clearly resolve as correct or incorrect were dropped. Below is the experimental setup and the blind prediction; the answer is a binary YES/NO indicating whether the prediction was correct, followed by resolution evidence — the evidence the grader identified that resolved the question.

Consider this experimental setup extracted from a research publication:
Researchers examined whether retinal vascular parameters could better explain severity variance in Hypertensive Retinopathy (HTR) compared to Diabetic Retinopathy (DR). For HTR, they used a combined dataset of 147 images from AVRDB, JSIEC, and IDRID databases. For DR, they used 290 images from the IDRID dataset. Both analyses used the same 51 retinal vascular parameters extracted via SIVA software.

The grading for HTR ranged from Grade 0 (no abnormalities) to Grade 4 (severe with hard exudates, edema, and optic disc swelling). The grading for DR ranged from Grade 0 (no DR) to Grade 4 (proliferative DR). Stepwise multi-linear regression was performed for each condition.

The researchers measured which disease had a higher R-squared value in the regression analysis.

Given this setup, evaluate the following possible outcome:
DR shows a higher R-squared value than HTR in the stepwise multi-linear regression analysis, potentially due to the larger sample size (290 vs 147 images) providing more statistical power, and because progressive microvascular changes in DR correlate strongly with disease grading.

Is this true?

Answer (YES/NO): NO